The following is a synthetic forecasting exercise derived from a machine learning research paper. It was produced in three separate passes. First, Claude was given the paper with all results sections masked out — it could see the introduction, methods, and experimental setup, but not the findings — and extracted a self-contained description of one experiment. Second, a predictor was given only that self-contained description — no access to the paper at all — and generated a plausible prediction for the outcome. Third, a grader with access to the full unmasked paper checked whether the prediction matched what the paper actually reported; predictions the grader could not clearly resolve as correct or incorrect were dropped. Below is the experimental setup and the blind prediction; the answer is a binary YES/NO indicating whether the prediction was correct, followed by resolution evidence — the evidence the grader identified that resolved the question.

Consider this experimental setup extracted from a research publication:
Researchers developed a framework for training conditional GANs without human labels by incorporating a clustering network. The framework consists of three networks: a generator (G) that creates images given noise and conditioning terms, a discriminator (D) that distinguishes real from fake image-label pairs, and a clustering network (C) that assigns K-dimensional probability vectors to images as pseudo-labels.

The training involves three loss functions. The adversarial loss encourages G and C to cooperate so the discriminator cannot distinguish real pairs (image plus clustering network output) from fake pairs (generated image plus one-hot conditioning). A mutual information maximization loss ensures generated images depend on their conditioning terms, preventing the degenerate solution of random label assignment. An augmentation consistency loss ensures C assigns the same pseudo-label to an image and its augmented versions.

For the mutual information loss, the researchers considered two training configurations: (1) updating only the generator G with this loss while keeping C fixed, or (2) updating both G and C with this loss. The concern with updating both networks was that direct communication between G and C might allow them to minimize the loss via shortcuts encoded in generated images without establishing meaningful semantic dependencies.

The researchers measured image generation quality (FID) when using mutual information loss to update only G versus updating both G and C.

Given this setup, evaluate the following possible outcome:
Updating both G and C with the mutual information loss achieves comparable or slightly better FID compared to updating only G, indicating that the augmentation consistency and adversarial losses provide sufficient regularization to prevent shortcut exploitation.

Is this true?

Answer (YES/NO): NO